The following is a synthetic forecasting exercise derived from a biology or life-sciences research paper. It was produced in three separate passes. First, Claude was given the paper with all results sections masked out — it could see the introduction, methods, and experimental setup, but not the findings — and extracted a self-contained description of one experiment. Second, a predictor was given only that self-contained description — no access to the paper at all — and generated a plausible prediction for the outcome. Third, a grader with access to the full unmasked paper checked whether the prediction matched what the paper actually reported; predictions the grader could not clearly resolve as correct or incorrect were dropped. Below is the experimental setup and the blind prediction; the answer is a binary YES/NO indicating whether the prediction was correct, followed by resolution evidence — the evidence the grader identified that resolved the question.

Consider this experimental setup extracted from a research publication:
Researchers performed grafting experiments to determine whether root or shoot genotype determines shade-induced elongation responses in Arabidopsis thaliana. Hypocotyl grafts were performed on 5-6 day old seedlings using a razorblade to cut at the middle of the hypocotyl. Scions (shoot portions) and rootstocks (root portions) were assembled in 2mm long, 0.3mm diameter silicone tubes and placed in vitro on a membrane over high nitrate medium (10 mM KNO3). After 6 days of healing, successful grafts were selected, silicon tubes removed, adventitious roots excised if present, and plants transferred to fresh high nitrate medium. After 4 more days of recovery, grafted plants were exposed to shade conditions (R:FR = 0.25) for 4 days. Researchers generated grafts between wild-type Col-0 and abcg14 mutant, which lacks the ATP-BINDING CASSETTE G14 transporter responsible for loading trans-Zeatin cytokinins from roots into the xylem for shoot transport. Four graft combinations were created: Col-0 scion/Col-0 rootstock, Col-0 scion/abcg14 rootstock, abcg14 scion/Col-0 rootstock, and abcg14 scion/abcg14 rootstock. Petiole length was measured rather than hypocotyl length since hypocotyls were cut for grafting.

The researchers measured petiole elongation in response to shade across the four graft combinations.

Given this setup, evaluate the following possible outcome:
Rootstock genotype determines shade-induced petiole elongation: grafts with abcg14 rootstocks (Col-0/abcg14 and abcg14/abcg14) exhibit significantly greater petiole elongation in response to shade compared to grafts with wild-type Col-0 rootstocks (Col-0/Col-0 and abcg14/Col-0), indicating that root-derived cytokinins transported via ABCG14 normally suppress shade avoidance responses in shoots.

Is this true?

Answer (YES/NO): NO